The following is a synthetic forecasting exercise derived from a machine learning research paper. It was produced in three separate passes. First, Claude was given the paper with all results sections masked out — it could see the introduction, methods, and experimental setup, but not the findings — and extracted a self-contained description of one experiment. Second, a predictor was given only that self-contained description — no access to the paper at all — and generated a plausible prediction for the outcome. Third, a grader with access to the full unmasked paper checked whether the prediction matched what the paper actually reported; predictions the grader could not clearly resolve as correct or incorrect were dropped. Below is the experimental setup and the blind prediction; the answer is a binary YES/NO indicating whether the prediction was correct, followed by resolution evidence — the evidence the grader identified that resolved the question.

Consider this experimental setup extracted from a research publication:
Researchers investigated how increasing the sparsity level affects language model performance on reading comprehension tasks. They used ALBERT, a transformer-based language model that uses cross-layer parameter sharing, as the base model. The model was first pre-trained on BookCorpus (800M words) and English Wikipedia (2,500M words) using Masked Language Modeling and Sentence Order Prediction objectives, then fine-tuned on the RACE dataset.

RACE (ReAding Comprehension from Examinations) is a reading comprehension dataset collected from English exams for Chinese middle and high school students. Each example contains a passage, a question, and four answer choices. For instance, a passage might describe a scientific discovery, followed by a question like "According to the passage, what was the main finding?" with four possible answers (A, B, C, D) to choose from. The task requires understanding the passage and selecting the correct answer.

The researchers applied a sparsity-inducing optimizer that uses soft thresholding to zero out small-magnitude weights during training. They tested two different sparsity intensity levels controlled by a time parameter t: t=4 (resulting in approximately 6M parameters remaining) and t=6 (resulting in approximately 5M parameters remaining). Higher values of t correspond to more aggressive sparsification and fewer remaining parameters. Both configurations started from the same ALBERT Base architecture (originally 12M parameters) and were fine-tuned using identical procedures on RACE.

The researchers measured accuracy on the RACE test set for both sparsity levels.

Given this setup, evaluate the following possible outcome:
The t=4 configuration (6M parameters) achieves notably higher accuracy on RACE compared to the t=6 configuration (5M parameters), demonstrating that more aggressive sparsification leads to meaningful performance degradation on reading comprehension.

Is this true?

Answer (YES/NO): NO